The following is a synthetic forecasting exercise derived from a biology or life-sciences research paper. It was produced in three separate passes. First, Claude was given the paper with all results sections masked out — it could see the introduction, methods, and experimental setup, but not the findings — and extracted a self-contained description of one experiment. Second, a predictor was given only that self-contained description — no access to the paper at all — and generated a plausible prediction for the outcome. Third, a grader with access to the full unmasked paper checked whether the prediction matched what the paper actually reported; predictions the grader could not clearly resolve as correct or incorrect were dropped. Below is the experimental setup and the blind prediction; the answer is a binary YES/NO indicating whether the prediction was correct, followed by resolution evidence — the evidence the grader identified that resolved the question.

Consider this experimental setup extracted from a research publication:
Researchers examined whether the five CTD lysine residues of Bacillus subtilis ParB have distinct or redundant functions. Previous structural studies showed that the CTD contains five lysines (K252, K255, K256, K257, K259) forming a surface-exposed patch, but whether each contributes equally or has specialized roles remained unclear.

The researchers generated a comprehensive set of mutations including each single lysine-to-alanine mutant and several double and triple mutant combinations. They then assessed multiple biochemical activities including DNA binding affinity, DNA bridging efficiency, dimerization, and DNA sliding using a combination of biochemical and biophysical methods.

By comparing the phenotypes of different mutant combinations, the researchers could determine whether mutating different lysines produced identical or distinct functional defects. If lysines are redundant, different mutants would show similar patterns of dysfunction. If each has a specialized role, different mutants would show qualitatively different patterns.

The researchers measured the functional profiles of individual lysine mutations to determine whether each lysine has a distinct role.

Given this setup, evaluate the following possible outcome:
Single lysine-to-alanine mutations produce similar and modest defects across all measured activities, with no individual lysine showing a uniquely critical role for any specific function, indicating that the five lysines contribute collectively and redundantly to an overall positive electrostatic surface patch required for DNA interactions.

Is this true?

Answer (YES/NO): NO